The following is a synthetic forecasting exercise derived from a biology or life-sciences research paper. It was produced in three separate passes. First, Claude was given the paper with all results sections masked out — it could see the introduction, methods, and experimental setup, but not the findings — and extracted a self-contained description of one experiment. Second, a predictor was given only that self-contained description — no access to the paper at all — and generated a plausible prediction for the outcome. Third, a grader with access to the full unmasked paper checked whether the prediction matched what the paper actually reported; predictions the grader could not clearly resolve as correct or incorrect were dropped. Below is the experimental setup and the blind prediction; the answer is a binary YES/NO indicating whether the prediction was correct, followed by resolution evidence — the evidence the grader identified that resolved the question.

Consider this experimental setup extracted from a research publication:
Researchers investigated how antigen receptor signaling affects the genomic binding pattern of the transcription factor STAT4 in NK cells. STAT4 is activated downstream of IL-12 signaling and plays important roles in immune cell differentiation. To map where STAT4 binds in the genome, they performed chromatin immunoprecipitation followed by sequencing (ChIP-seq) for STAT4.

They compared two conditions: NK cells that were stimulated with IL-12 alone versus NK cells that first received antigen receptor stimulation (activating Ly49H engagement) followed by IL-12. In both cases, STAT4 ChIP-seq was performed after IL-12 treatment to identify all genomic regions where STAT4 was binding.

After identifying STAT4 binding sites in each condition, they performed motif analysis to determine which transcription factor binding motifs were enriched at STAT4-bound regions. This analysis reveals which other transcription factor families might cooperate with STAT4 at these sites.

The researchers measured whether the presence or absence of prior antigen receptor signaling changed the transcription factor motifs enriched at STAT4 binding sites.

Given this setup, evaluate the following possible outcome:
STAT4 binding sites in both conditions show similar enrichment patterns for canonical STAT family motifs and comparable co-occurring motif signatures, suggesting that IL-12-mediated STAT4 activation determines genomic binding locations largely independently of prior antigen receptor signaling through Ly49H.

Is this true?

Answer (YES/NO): NO